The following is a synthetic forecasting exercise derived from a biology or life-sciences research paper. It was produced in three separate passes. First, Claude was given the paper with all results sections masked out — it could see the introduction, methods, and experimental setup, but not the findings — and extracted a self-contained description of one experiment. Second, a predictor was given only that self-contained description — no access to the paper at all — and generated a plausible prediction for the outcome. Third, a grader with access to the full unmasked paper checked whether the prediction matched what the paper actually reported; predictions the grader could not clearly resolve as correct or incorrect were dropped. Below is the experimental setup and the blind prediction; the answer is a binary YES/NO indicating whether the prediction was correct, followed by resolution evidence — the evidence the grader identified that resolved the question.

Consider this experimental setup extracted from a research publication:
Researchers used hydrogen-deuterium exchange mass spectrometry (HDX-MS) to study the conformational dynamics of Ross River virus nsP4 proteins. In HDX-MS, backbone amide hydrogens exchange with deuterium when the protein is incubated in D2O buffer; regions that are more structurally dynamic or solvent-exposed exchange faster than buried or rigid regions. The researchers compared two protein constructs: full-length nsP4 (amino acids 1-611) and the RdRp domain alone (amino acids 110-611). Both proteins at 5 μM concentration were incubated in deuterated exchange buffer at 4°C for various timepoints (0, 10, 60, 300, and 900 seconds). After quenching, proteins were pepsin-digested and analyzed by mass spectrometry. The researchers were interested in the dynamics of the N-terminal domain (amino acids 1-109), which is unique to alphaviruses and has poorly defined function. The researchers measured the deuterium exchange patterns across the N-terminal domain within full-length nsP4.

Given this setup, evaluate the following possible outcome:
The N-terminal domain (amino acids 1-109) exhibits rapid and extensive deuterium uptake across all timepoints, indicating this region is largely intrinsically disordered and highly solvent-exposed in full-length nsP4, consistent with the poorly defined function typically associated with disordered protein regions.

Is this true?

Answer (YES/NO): NO